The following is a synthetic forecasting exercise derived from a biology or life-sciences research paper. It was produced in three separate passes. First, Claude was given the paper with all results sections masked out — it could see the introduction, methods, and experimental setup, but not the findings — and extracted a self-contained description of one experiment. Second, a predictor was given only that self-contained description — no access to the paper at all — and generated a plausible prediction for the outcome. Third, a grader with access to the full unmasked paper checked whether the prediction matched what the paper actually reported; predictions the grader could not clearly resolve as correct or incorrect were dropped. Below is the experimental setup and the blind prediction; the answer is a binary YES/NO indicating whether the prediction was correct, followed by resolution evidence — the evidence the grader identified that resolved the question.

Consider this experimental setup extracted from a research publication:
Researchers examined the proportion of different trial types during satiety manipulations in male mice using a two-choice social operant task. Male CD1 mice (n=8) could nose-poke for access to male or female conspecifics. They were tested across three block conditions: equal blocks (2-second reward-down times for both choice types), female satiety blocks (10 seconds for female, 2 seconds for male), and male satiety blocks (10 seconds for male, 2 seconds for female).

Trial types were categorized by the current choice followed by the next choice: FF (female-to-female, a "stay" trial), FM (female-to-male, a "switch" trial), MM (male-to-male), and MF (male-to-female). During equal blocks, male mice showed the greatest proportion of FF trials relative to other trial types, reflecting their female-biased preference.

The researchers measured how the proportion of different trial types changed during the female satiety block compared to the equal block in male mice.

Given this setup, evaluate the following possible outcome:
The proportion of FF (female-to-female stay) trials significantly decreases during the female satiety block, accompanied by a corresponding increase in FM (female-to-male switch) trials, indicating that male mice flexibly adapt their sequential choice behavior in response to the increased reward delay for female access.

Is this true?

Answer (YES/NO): NO